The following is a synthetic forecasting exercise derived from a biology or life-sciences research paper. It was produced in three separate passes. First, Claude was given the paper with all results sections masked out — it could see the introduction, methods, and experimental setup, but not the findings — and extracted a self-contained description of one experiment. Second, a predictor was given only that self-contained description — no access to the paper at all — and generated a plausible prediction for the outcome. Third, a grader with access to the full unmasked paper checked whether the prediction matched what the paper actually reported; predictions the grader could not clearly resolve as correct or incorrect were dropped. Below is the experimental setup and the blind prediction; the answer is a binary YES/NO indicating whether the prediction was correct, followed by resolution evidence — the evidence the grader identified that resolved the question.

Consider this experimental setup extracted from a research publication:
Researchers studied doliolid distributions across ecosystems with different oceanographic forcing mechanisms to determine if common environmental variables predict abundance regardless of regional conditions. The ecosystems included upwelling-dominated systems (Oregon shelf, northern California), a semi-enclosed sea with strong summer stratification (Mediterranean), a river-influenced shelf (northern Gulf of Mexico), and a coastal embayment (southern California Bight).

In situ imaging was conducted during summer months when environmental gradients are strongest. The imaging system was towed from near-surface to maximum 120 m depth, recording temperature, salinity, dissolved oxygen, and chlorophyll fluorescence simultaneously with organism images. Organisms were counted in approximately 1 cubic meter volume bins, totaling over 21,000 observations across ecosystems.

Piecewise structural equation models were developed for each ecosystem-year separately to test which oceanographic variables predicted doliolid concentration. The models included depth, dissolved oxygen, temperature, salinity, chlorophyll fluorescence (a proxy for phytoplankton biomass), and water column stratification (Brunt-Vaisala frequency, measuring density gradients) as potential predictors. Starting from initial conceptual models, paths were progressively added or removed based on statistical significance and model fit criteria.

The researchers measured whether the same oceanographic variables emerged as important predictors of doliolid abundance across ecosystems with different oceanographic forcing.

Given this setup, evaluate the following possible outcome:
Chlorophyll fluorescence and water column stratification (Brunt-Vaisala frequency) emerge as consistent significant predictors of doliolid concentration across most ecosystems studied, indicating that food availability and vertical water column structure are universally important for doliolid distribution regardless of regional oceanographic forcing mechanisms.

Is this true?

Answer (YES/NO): NO